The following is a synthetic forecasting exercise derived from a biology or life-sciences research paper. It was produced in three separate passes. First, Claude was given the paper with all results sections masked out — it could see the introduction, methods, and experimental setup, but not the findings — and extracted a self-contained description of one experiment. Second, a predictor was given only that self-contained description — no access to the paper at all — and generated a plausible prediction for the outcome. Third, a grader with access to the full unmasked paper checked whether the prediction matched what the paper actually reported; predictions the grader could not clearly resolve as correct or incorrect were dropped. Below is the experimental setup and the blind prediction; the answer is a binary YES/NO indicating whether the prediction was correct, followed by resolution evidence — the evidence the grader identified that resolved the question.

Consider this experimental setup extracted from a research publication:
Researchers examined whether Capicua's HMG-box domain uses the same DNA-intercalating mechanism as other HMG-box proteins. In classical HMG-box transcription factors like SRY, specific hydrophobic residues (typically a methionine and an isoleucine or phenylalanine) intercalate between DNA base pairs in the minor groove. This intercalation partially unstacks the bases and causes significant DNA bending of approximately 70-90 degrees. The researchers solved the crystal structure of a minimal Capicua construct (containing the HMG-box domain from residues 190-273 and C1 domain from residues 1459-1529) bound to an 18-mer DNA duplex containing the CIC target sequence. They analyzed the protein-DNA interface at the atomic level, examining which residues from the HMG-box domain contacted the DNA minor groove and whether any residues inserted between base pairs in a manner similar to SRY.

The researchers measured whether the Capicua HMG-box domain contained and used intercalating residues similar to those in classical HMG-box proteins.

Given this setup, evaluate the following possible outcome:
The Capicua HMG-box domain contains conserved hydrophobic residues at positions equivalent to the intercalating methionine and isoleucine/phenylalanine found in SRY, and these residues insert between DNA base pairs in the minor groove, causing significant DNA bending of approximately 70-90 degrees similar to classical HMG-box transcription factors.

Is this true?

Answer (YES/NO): NO